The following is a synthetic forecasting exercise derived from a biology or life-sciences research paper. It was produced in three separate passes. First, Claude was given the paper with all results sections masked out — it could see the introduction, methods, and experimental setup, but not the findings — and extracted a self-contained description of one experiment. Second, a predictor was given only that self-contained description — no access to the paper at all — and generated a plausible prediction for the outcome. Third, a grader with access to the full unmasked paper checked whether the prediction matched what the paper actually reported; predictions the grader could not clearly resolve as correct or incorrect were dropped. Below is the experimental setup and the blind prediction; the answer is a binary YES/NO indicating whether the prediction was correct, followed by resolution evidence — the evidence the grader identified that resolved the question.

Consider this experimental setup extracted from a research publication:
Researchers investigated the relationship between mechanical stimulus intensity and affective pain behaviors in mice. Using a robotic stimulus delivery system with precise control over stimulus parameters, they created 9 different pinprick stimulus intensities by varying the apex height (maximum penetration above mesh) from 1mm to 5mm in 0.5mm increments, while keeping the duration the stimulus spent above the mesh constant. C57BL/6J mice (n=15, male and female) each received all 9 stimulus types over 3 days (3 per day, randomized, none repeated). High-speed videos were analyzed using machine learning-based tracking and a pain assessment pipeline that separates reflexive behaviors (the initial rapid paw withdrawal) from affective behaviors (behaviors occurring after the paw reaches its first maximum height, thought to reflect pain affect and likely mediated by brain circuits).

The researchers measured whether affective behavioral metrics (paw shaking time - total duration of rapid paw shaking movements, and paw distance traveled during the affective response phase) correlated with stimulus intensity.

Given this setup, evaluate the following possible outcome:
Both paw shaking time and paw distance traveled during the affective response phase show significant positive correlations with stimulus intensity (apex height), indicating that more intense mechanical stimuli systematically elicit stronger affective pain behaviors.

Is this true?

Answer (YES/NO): NO